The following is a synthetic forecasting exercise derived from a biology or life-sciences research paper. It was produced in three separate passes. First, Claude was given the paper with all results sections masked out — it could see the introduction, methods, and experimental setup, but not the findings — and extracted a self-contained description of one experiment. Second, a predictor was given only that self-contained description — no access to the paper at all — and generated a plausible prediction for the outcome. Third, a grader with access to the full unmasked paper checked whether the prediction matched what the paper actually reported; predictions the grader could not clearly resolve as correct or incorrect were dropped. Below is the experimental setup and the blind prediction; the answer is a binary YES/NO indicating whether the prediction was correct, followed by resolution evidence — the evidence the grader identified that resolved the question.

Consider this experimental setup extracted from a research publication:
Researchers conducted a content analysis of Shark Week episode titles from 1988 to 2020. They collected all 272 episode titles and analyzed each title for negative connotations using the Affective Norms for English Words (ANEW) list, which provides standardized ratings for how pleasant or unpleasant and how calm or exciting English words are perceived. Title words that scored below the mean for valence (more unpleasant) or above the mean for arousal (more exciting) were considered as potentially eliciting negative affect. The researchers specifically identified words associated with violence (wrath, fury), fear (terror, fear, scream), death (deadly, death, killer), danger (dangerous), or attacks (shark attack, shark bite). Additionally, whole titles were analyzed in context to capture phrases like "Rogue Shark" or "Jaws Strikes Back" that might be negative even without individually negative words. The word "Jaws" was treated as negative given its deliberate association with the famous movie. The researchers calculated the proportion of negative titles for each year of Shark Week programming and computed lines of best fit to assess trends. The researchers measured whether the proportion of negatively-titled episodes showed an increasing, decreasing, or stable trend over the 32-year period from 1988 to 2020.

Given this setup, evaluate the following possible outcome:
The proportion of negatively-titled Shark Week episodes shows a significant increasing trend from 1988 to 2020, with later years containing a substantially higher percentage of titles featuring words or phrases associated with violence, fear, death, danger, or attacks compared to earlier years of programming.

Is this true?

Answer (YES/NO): YES